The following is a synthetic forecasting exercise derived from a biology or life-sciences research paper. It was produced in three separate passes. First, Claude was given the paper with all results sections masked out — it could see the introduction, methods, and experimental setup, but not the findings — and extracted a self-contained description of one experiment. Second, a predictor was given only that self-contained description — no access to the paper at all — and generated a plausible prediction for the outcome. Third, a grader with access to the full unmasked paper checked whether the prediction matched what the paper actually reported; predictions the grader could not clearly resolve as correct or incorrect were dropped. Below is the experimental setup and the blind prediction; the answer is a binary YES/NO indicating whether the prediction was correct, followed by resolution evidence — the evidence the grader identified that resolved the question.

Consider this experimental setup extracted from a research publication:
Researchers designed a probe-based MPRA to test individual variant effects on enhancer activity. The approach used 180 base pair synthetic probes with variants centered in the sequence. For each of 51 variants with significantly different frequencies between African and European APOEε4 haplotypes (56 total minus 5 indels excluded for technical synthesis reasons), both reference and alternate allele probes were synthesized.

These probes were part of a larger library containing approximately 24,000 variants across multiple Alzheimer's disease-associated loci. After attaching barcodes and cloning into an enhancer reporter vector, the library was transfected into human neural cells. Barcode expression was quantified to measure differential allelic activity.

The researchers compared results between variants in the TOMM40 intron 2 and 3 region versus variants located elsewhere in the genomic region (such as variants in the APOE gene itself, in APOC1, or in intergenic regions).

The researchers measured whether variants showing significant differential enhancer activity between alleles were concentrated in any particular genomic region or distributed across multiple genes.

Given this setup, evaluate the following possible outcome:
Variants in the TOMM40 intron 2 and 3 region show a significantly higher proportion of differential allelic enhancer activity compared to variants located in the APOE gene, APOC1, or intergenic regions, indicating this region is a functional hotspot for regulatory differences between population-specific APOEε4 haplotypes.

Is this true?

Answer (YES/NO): YES